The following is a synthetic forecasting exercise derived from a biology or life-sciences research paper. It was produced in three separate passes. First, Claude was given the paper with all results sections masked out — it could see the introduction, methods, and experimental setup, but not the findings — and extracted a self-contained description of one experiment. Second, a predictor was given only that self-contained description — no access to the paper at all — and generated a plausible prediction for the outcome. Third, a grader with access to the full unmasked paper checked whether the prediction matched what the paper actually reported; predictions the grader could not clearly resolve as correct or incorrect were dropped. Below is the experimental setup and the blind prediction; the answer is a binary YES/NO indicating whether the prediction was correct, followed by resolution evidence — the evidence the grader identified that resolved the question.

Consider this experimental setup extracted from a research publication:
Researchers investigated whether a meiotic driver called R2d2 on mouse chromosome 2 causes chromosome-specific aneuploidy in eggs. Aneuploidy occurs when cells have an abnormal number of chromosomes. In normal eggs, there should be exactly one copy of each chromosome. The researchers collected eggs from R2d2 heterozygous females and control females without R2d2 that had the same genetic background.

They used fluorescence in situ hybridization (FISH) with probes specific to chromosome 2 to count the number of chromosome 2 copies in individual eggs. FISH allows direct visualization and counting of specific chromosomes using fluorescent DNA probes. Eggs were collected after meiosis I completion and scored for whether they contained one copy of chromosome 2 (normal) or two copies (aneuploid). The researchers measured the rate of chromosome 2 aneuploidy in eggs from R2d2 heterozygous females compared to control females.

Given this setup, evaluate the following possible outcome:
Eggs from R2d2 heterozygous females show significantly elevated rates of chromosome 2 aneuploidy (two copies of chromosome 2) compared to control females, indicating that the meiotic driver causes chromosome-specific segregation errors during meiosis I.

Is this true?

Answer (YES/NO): YES